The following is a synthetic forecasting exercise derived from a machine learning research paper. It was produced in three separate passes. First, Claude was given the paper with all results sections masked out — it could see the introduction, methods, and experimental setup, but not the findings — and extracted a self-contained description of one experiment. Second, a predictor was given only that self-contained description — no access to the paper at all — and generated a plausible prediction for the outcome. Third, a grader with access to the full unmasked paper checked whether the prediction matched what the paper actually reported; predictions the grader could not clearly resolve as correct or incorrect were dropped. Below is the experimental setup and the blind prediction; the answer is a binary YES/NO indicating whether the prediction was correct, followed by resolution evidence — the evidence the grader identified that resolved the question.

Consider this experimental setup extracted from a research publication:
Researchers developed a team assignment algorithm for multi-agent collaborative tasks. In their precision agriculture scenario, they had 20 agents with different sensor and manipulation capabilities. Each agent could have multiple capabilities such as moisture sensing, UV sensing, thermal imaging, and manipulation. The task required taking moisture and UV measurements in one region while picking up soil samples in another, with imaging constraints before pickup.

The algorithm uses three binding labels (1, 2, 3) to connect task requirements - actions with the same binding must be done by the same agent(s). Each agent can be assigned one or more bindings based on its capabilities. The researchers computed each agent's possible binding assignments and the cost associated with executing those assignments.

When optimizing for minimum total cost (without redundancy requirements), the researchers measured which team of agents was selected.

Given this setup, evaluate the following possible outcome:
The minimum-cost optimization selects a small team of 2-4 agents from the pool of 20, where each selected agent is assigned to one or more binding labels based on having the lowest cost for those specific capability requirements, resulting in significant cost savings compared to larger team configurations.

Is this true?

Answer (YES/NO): YES